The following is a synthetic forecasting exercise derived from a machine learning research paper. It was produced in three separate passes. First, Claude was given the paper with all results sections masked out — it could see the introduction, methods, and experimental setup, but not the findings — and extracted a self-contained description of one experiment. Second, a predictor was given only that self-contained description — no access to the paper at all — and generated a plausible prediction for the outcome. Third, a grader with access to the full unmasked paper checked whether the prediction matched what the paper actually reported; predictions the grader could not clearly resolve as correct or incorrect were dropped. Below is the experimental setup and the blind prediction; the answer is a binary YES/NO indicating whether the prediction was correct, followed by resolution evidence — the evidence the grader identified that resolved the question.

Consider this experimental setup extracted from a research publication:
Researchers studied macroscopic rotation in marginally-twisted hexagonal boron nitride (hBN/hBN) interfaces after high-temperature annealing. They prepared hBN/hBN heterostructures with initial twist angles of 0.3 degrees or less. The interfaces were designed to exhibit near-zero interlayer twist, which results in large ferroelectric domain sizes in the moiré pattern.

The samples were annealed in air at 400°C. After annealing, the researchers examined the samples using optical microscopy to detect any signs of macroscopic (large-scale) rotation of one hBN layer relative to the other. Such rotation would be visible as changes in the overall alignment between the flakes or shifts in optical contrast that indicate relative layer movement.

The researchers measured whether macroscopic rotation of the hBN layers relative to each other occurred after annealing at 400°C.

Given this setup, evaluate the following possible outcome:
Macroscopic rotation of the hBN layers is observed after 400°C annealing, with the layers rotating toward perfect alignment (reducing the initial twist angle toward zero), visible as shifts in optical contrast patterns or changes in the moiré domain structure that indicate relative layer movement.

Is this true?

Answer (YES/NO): YES